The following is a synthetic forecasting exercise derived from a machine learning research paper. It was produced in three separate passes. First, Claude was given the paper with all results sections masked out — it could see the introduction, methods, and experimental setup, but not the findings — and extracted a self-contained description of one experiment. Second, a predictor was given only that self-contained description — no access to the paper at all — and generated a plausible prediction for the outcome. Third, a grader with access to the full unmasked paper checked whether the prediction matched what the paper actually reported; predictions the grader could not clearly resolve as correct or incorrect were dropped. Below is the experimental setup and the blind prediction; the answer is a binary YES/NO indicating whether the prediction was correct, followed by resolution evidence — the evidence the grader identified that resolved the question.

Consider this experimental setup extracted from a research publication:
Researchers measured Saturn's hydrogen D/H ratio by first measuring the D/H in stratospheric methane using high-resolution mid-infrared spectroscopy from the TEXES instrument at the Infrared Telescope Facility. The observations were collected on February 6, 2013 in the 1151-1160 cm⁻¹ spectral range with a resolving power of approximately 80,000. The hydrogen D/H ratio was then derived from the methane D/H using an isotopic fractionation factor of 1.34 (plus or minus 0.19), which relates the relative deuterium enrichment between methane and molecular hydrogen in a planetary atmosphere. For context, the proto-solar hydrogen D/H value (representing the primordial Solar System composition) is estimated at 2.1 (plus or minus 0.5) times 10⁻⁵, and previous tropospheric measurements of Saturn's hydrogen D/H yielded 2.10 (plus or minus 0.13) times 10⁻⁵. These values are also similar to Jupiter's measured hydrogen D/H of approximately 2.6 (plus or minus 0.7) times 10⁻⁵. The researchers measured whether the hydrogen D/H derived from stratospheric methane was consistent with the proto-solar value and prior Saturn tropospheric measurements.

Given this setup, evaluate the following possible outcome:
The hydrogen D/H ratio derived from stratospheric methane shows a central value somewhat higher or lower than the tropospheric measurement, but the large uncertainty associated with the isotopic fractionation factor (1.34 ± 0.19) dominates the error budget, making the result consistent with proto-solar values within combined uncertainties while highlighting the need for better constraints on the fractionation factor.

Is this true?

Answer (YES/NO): NO